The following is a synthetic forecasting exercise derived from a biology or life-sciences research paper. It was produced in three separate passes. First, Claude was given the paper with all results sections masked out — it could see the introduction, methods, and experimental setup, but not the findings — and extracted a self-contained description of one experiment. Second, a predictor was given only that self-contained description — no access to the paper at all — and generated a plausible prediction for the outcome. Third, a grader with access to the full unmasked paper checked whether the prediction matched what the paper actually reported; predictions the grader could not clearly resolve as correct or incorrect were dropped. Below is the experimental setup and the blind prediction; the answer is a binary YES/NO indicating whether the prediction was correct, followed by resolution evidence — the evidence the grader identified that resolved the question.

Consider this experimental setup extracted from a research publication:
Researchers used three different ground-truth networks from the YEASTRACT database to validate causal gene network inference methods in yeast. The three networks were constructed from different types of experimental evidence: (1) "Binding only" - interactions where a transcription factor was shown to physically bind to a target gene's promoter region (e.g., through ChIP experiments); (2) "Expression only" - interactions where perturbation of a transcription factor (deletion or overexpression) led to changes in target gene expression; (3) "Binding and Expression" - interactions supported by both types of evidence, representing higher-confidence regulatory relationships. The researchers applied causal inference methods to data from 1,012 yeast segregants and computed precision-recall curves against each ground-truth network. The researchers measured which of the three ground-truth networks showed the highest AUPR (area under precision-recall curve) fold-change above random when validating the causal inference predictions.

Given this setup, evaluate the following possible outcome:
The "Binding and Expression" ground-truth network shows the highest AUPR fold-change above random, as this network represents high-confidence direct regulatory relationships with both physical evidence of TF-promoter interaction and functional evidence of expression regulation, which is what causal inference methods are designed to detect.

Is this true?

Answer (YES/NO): YES